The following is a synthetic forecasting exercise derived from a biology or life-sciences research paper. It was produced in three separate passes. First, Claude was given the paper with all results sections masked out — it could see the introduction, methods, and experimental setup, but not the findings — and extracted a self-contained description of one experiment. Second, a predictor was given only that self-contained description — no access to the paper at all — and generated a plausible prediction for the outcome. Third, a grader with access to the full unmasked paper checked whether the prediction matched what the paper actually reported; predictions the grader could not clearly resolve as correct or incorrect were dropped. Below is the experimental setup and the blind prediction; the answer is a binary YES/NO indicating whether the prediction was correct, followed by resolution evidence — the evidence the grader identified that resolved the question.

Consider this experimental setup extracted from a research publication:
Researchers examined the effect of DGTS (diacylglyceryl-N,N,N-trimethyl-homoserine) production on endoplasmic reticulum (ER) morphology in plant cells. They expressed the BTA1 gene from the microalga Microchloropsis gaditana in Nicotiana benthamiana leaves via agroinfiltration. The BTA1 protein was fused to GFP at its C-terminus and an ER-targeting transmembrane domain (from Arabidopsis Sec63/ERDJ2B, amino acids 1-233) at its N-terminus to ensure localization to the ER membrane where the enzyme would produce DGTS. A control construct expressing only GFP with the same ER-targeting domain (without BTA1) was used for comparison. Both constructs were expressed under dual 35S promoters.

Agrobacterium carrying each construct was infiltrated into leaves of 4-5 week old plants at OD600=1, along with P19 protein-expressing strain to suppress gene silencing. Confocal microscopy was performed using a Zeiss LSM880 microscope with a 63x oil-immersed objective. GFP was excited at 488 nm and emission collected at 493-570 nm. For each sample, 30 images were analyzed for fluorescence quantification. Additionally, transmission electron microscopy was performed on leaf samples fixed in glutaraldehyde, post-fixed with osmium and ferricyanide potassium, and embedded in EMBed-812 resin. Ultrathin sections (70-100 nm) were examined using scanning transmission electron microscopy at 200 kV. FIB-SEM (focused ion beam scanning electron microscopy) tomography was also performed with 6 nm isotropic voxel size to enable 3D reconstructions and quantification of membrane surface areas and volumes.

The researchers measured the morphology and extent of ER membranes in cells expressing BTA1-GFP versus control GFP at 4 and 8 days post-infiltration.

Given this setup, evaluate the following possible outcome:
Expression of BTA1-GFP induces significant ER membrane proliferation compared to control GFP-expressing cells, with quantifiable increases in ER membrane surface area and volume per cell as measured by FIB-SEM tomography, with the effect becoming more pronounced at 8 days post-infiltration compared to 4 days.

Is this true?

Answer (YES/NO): NO